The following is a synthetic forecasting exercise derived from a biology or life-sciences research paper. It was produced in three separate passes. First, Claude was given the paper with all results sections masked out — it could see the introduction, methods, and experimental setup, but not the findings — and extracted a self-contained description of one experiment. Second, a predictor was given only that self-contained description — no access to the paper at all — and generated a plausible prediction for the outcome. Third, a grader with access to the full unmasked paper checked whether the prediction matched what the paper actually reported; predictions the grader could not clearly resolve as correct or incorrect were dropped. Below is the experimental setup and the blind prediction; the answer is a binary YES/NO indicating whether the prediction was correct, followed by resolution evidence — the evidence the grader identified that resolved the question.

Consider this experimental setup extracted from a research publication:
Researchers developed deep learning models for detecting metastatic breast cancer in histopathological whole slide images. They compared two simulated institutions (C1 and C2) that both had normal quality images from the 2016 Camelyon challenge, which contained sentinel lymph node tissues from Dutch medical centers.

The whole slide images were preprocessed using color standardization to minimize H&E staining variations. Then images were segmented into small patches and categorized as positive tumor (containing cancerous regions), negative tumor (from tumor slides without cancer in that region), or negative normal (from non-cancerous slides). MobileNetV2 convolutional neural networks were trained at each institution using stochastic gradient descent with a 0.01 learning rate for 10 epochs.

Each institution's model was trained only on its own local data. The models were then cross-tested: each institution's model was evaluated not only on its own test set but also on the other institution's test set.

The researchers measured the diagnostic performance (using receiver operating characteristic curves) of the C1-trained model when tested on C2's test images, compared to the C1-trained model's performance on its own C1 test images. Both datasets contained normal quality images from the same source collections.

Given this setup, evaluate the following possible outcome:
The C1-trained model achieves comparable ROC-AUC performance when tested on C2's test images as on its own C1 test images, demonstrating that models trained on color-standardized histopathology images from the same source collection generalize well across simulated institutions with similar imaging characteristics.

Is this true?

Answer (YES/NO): NO